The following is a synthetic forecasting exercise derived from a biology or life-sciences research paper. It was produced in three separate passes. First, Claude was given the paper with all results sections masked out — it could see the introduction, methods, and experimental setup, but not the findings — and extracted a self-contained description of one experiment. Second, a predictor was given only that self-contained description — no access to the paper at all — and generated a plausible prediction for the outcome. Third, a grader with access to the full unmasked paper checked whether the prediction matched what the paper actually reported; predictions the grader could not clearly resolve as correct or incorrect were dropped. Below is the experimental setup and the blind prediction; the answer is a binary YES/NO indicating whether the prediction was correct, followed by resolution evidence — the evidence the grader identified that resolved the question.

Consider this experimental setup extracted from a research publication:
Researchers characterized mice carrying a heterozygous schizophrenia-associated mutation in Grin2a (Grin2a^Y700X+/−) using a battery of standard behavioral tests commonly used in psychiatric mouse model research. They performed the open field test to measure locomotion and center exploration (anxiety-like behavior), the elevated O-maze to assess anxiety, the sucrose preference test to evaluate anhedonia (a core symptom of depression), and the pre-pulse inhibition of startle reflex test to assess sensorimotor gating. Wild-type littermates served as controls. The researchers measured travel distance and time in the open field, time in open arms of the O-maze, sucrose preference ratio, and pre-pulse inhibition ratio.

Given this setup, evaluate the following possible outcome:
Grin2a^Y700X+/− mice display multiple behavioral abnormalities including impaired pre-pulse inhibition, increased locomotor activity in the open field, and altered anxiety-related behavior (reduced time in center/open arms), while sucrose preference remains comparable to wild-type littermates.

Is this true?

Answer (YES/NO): NO